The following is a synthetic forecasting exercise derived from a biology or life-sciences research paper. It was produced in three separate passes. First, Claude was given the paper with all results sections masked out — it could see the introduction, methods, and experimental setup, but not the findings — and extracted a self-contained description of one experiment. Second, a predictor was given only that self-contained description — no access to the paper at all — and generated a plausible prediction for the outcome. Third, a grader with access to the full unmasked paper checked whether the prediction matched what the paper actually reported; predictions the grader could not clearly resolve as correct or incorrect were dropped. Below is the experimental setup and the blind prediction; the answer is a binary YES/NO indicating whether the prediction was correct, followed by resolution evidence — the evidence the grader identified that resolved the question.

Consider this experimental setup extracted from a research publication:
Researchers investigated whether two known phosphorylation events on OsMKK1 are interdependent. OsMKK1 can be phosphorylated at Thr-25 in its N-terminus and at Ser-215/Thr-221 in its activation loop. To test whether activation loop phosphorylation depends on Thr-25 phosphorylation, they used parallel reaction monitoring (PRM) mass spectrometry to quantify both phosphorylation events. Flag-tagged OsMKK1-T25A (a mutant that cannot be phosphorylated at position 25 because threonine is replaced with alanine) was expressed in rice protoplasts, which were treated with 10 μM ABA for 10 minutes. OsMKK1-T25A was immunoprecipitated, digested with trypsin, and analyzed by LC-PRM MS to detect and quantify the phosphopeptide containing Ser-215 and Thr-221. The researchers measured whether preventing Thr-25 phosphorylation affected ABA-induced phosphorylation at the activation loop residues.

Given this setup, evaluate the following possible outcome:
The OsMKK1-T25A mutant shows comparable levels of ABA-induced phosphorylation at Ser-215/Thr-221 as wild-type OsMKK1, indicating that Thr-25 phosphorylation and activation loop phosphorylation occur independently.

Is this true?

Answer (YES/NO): YES